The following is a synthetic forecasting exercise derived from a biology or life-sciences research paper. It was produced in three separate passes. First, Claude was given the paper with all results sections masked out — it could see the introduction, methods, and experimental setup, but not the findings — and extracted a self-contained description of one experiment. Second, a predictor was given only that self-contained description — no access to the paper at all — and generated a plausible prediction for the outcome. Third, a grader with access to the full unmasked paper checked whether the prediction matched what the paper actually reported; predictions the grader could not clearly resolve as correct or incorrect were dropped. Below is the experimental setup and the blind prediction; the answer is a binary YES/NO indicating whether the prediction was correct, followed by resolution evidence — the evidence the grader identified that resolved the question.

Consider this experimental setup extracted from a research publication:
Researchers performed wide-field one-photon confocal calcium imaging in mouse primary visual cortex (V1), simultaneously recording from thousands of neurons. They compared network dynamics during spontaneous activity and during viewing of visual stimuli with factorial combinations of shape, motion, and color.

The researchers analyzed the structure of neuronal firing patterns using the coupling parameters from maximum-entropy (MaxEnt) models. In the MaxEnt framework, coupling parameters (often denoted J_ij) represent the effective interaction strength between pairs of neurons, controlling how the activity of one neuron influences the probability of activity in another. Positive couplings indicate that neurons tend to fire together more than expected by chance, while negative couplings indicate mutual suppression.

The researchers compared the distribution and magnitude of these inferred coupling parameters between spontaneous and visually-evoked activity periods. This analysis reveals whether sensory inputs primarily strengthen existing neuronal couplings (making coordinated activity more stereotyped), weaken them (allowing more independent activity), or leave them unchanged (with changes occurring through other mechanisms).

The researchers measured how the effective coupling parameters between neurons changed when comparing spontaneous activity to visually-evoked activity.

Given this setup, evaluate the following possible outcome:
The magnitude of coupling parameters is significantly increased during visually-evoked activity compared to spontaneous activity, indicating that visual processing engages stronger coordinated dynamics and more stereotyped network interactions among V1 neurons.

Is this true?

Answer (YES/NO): NO